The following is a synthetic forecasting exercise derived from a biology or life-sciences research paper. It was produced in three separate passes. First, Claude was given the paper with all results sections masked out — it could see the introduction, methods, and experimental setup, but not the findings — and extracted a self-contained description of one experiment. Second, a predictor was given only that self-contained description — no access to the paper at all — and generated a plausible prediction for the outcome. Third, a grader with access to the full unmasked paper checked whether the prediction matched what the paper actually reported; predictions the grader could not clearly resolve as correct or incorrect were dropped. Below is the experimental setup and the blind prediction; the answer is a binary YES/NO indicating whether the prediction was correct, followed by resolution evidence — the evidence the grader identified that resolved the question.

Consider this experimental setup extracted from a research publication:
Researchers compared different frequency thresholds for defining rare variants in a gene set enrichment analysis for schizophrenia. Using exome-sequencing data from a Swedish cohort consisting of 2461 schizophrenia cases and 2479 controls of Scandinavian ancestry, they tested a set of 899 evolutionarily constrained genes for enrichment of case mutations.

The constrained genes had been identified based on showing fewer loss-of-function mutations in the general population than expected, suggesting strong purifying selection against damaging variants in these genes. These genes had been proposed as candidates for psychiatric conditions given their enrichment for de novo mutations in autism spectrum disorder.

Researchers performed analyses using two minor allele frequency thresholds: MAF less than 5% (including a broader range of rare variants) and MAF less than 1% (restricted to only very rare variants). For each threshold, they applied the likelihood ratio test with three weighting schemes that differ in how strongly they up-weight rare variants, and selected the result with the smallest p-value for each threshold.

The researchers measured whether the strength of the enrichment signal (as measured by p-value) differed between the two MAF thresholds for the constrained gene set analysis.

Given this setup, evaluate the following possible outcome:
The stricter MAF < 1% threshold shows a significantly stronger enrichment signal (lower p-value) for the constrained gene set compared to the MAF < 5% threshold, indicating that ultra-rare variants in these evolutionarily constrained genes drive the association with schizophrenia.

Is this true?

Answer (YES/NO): NO